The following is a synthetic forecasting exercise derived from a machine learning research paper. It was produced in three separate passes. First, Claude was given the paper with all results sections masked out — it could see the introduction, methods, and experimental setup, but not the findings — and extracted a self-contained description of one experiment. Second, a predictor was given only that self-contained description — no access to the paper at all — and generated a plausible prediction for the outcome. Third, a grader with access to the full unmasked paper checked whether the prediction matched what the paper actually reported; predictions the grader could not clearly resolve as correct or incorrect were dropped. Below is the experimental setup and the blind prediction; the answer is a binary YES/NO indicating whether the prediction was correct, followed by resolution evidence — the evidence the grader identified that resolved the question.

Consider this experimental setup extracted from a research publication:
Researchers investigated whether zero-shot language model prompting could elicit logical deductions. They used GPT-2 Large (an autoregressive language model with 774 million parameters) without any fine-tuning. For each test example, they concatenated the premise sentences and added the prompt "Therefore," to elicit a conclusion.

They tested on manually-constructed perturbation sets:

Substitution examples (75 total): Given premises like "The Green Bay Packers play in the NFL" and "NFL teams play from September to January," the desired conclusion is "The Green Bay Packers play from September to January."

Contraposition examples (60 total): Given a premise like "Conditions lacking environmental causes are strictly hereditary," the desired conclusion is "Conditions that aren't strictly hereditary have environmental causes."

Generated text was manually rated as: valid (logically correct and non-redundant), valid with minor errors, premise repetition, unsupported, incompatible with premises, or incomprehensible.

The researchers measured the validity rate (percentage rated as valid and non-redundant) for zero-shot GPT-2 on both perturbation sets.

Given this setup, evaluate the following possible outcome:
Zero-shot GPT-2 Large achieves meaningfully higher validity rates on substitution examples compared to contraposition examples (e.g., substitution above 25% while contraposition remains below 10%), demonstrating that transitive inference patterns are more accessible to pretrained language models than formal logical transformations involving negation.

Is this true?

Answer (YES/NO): NO